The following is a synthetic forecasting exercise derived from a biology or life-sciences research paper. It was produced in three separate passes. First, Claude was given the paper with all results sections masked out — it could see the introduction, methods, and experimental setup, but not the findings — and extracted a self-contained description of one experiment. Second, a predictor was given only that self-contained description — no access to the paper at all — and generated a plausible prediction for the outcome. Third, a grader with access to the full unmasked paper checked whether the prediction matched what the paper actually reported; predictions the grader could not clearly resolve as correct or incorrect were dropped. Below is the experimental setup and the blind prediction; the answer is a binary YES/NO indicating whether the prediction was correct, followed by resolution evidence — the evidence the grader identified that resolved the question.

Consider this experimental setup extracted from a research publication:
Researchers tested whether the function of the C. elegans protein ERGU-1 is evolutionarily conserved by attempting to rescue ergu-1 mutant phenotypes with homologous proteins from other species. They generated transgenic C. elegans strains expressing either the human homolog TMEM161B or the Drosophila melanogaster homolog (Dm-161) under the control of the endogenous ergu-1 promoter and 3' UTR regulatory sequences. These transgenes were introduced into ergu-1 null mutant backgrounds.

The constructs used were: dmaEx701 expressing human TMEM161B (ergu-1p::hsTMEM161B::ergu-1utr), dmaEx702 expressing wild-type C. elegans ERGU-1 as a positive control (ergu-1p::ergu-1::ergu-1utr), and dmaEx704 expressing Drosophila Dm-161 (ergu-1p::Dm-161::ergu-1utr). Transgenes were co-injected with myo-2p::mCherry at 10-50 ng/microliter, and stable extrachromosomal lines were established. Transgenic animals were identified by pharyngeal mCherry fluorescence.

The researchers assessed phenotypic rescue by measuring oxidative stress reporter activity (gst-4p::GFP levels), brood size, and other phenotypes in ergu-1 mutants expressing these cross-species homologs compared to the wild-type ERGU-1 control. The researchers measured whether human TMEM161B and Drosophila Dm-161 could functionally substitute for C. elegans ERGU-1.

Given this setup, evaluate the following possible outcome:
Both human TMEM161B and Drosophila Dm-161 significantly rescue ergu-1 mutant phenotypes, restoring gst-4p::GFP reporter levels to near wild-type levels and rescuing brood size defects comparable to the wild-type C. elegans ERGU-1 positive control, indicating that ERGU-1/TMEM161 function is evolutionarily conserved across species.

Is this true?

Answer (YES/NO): NO